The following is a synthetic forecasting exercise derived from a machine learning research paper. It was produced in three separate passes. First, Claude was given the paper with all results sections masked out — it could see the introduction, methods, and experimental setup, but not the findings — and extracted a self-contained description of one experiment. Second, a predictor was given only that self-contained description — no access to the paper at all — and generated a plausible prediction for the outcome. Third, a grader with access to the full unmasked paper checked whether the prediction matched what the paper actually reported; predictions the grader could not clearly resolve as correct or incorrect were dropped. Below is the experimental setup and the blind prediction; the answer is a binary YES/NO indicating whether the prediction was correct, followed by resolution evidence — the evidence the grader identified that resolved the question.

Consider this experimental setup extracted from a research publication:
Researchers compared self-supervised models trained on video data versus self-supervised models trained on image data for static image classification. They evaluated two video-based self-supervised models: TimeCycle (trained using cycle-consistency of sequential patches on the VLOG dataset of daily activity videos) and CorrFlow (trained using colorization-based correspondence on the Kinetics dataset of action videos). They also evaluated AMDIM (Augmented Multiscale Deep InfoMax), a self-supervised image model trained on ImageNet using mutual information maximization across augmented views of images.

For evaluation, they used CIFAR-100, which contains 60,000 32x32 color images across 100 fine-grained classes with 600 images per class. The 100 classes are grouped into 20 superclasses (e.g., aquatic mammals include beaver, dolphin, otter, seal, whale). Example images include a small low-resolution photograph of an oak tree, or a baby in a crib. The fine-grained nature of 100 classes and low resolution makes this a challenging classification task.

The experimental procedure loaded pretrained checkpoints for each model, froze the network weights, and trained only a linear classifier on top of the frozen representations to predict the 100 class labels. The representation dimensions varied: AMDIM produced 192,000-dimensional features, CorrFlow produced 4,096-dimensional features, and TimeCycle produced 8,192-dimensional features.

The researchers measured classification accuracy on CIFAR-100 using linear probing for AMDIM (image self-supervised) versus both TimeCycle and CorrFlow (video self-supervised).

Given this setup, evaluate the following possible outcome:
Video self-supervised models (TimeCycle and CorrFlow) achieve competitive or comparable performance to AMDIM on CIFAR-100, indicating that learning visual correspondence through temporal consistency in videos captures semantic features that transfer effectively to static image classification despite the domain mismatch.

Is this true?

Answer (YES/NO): NO